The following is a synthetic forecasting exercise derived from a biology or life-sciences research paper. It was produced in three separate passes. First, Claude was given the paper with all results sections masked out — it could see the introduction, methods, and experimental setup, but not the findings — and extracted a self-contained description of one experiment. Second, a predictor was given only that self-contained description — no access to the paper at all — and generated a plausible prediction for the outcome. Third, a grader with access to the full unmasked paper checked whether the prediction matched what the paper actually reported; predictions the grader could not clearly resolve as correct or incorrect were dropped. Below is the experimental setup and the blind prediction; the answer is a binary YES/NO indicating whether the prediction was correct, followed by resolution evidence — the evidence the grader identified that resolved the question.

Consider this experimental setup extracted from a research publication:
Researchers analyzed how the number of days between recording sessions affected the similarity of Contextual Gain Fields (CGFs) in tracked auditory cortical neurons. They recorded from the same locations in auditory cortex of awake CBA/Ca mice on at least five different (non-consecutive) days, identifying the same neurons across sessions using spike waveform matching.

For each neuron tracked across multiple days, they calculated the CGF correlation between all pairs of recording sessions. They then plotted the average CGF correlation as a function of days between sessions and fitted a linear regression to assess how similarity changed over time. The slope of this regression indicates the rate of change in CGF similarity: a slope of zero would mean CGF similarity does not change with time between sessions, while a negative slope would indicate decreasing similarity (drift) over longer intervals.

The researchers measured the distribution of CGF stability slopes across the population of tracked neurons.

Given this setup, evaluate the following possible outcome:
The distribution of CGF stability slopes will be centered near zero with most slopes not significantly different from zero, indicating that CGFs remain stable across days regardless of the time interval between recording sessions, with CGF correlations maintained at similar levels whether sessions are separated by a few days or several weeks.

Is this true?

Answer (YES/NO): YES